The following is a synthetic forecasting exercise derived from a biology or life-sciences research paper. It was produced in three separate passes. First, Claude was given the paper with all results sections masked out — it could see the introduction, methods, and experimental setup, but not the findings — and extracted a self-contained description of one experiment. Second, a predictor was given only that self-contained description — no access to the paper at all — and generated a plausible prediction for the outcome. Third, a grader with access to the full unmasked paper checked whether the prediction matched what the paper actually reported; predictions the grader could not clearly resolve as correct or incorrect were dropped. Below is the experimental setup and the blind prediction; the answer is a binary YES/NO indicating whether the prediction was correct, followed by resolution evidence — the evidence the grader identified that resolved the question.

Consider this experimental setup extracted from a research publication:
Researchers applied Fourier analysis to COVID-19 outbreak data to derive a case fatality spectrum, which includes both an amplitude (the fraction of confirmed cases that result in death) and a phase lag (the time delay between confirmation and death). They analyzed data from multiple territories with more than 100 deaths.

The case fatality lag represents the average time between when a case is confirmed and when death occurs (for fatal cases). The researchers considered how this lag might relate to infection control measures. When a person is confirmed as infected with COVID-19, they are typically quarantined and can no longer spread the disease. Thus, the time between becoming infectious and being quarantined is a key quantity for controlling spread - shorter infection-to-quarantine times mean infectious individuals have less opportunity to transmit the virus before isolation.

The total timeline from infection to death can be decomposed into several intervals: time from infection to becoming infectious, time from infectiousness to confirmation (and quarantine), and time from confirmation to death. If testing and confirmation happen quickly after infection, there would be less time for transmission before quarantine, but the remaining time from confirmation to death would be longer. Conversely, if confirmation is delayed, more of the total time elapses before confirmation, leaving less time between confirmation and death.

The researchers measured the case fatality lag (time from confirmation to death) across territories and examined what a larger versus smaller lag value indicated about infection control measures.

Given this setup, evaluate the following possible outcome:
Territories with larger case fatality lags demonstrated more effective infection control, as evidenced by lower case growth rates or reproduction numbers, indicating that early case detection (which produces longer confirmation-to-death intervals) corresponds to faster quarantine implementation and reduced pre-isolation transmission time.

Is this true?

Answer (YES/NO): NO